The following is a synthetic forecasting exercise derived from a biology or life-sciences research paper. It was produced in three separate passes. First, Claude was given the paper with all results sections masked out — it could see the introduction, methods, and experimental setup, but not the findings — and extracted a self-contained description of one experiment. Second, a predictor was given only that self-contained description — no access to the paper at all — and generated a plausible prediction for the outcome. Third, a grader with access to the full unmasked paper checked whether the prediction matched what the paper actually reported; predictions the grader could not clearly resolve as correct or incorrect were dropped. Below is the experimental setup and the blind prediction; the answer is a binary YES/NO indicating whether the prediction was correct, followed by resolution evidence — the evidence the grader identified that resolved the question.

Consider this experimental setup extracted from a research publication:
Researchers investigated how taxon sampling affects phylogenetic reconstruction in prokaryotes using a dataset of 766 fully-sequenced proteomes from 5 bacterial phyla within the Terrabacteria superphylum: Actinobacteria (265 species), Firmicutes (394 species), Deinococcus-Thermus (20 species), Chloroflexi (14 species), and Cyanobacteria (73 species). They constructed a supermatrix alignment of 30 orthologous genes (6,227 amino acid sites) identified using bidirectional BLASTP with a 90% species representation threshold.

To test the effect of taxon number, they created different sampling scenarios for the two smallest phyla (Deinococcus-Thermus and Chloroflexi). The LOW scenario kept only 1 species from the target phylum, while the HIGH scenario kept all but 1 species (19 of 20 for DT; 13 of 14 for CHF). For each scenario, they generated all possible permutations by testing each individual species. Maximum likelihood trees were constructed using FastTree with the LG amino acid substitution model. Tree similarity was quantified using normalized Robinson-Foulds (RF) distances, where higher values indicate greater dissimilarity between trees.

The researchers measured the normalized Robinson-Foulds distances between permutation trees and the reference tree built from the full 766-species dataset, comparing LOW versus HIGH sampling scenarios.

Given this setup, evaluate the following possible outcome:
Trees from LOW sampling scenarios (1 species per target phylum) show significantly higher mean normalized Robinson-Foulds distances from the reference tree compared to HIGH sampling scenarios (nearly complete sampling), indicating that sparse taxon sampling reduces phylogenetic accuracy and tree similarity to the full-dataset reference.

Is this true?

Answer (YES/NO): YES